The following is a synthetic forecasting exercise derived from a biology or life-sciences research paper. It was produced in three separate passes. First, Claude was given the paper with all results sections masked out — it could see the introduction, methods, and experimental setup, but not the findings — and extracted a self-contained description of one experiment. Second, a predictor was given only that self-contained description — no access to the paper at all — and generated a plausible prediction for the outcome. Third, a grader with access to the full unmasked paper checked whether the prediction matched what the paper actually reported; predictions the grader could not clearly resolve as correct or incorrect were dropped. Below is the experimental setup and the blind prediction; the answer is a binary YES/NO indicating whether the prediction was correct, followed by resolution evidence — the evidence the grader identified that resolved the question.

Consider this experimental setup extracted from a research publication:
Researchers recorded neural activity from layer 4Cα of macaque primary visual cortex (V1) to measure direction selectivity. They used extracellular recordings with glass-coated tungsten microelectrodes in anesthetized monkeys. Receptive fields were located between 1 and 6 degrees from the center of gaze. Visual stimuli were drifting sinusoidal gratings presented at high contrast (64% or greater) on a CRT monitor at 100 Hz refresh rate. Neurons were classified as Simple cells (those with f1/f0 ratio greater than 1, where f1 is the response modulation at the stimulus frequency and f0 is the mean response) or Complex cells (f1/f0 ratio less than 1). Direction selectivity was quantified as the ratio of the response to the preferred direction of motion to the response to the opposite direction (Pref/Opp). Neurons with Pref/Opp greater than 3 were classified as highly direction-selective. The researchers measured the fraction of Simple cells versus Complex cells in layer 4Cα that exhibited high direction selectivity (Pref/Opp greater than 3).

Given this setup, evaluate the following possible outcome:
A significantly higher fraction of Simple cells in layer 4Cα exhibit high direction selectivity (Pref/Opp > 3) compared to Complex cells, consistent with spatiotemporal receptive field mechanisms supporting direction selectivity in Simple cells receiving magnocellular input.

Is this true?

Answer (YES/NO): YES